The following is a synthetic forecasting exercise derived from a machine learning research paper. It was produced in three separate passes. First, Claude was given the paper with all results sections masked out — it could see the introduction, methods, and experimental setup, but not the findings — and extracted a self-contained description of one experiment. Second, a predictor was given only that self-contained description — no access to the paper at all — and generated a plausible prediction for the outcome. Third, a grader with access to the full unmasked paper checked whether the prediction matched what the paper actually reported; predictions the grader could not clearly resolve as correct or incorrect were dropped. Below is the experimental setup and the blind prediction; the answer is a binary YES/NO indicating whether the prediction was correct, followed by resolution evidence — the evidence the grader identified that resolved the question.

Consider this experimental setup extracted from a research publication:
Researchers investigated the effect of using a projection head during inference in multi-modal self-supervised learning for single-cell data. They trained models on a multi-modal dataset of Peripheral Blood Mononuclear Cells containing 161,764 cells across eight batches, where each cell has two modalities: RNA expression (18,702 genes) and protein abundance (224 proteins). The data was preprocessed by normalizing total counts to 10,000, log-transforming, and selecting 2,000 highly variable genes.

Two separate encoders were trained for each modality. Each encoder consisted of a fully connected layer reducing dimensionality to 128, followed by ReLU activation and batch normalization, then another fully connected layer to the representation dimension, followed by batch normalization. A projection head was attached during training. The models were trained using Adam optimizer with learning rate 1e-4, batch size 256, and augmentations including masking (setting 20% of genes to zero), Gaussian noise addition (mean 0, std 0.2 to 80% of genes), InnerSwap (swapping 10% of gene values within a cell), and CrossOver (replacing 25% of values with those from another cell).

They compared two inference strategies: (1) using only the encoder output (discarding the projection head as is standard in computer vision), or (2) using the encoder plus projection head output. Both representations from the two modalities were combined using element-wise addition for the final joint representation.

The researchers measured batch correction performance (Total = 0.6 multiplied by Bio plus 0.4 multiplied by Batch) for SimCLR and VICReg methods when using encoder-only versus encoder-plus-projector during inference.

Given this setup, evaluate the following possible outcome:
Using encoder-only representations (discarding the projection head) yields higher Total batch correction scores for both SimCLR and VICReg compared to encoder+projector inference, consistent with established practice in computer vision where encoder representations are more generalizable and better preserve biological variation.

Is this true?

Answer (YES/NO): NO